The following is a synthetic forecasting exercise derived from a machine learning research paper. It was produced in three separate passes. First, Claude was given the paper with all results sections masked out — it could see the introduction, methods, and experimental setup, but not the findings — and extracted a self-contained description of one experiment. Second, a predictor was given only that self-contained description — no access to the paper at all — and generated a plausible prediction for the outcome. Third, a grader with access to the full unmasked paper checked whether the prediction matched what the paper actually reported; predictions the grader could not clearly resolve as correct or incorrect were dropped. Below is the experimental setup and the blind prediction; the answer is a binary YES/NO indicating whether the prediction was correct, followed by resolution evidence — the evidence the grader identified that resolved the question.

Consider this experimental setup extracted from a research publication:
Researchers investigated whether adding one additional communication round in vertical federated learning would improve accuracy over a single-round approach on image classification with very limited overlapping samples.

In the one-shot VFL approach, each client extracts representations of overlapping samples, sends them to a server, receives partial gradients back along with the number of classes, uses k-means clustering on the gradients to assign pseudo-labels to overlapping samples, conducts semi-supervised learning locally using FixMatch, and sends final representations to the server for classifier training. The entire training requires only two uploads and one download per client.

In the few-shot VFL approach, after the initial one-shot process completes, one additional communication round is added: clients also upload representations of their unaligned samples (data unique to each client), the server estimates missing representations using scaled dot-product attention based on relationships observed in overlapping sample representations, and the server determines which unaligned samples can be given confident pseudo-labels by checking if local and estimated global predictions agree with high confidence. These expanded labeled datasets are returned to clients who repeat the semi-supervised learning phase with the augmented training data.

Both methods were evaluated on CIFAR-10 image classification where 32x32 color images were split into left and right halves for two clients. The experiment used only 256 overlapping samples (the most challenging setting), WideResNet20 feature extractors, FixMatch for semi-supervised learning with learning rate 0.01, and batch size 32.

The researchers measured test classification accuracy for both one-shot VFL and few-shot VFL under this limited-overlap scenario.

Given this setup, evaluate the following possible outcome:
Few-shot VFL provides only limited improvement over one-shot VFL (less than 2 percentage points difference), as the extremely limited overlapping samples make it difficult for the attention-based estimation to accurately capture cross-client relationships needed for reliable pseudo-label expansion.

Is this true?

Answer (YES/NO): YES